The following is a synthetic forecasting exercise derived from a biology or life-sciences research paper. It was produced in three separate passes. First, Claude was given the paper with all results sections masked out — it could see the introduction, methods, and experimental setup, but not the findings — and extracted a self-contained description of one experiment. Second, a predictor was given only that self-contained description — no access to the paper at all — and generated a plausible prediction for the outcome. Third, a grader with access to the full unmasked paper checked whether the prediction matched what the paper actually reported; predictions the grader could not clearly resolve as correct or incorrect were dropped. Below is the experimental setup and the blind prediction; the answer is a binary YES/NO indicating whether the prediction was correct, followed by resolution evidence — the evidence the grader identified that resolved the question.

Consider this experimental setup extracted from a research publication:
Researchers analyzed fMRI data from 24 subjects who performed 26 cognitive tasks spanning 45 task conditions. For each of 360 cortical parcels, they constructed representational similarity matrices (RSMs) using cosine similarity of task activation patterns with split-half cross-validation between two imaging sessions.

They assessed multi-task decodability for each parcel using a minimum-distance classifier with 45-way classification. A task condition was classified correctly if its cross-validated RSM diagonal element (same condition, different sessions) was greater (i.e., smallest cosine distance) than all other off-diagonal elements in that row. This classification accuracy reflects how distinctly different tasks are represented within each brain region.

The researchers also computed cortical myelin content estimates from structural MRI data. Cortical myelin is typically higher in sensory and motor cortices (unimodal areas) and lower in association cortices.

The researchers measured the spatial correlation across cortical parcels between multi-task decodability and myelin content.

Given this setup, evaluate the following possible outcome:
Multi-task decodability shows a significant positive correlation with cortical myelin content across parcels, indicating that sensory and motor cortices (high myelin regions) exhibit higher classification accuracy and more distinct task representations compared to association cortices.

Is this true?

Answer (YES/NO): YES